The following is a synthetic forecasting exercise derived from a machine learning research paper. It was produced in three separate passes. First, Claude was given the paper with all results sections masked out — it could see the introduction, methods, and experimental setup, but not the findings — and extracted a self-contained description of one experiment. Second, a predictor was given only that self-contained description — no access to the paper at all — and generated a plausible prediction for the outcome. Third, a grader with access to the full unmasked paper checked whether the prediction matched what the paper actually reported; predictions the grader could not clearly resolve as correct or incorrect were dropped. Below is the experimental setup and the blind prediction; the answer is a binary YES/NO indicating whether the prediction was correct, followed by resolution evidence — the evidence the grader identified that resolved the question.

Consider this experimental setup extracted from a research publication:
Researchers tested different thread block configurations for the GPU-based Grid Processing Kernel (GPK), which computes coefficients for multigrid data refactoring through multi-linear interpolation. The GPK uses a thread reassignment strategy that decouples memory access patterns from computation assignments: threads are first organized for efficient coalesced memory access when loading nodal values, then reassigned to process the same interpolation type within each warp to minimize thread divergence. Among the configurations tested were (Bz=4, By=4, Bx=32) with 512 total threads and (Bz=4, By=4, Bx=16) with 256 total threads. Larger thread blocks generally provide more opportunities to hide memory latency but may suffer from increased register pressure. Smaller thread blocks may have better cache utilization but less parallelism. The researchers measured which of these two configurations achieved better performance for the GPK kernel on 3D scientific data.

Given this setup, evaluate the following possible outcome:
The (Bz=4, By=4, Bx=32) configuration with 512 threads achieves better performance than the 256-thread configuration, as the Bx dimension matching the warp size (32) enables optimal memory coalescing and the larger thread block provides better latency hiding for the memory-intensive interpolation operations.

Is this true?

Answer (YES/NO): NO